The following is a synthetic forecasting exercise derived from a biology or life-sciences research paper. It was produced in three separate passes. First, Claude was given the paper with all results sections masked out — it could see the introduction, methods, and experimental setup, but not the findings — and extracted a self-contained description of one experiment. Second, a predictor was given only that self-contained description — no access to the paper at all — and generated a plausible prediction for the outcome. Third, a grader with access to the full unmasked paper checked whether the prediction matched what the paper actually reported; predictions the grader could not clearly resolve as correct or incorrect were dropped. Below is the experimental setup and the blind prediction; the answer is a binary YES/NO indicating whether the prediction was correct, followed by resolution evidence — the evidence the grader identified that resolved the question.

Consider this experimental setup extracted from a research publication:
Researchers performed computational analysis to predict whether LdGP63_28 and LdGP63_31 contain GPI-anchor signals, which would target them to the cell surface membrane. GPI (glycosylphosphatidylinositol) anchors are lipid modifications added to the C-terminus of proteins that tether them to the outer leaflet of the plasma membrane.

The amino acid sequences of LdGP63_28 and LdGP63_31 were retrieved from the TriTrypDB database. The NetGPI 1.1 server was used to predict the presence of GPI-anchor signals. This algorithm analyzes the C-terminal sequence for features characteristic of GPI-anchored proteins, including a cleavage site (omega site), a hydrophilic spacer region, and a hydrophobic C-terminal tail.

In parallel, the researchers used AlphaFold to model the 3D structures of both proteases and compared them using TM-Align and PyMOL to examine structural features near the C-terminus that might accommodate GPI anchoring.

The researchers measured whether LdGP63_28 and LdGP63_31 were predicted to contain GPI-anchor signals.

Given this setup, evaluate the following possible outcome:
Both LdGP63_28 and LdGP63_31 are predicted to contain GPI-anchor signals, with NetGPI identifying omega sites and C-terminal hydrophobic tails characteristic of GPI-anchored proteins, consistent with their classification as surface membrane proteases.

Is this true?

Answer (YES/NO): NO